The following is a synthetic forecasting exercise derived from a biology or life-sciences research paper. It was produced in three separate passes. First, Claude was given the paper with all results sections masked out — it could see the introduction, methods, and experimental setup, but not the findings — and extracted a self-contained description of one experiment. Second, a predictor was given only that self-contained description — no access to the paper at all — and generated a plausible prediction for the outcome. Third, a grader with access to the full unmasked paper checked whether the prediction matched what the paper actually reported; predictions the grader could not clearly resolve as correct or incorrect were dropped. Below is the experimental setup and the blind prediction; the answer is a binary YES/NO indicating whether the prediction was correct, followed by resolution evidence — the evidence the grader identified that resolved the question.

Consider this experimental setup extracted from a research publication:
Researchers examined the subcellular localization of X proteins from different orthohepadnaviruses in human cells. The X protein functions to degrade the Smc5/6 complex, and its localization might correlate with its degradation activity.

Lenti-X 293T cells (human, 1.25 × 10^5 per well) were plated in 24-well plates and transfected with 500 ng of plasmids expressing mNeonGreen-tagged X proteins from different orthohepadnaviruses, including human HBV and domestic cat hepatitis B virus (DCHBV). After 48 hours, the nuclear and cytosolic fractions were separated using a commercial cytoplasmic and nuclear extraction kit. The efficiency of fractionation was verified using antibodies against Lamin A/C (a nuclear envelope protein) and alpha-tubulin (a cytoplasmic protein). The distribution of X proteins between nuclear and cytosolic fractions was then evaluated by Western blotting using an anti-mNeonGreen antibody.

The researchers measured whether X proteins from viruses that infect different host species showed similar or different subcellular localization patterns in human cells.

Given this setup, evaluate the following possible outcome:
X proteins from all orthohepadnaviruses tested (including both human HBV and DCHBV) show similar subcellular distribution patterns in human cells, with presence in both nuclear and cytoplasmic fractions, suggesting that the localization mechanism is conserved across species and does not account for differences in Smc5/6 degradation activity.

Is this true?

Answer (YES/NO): NO